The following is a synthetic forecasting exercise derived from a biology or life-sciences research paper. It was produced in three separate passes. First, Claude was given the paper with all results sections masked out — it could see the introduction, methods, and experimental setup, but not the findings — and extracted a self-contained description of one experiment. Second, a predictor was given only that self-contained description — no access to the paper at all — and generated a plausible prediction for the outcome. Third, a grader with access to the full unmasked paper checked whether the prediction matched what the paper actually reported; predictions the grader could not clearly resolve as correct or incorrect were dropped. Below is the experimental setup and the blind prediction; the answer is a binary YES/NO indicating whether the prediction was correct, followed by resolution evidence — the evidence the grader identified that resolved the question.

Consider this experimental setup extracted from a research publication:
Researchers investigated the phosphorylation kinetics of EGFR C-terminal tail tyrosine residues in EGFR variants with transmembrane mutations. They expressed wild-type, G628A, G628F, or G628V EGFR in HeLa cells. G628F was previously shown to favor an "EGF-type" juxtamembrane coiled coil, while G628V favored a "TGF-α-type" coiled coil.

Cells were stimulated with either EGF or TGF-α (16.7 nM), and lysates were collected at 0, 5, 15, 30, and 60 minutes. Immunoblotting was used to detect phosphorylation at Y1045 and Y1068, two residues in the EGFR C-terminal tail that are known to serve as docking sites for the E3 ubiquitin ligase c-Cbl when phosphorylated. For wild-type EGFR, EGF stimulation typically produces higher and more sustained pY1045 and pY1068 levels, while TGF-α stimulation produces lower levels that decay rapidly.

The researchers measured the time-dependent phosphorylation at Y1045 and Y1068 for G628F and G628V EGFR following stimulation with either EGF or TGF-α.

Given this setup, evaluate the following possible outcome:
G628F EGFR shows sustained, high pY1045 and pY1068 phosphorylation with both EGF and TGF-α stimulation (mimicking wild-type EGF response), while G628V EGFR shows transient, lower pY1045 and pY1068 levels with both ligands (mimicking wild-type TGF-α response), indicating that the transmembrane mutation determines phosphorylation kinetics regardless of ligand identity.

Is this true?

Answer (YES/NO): YES